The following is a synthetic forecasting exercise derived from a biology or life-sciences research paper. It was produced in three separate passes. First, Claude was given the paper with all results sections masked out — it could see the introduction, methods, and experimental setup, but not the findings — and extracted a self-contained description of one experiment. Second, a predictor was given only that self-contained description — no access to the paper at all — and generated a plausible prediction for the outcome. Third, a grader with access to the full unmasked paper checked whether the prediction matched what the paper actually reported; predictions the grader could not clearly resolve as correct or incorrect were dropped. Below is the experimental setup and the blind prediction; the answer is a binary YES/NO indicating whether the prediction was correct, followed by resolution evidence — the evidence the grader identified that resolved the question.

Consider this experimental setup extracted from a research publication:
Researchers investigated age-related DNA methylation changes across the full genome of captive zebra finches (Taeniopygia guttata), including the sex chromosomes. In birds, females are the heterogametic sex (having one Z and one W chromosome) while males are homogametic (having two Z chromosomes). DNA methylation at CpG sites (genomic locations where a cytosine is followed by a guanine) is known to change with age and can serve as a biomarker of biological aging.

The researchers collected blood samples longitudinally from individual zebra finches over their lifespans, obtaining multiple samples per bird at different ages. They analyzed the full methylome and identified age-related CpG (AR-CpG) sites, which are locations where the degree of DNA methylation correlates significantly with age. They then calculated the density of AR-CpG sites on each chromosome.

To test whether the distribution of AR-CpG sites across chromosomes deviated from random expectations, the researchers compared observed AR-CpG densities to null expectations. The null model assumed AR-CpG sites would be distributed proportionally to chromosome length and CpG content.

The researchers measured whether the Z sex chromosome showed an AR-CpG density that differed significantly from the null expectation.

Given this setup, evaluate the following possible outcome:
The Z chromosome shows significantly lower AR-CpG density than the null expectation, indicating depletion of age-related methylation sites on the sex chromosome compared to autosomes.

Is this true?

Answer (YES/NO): NO